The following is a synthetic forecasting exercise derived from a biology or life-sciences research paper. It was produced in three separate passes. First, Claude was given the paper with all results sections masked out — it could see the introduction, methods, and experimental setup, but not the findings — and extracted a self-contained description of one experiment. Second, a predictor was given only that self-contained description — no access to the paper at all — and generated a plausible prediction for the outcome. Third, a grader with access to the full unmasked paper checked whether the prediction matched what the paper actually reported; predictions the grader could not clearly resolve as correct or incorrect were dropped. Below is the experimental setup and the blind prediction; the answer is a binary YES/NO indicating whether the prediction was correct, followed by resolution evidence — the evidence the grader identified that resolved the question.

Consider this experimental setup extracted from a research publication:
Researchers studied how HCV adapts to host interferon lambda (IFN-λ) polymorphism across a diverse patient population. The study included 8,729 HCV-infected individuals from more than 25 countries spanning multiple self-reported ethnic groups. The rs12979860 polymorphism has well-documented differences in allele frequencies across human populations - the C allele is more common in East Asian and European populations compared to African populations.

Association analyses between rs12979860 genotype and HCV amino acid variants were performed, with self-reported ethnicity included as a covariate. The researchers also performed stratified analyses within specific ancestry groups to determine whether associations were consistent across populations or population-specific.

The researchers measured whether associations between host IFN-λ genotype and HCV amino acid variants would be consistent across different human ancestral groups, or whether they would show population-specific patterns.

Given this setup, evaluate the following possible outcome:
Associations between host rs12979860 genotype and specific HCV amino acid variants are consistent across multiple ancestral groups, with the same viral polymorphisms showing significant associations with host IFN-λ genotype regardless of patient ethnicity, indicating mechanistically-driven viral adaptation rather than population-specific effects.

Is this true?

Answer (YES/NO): NO